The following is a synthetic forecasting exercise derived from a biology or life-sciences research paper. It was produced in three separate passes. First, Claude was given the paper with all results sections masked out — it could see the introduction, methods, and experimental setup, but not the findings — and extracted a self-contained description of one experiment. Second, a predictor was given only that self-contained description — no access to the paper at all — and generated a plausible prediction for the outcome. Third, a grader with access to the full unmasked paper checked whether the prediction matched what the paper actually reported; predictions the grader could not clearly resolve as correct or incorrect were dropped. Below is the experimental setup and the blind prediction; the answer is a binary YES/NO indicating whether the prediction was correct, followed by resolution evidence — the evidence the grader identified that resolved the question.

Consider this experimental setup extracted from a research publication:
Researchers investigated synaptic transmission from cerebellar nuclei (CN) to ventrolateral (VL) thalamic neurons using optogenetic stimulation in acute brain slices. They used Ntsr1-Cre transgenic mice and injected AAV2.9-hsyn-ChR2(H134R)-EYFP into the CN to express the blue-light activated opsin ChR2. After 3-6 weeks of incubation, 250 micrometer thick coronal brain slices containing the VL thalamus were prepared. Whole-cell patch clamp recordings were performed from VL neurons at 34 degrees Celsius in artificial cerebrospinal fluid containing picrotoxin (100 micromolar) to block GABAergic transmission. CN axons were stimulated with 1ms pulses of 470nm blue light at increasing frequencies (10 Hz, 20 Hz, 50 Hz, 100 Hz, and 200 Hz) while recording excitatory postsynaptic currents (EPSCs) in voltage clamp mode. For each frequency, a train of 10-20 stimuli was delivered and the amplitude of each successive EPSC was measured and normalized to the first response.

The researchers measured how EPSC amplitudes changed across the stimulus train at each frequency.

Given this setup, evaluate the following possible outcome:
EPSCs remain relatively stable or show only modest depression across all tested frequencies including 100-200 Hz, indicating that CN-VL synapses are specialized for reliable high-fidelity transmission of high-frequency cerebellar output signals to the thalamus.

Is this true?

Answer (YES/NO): NO